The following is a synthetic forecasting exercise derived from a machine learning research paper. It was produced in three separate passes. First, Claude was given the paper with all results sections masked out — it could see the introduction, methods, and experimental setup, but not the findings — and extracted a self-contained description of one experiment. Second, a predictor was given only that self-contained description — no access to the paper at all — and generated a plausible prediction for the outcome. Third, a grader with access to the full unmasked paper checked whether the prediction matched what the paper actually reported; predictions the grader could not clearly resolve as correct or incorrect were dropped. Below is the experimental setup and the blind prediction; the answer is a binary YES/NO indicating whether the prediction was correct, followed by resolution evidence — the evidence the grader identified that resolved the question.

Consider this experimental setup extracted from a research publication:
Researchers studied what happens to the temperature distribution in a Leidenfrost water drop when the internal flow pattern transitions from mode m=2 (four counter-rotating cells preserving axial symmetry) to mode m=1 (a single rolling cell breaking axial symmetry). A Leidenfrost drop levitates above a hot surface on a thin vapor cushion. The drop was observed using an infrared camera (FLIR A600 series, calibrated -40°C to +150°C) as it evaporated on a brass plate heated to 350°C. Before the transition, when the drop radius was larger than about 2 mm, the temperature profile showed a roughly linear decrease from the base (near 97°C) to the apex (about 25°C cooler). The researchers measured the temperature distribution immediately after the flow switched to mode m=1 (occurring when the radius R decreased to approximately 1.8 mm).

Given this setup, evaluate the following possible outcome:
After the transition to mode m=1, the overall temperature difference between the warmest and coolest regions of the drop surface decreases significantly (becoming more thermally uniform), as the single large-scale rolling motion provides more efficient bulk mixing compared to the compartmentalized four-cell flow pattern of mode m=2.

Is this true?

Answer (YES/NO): YES